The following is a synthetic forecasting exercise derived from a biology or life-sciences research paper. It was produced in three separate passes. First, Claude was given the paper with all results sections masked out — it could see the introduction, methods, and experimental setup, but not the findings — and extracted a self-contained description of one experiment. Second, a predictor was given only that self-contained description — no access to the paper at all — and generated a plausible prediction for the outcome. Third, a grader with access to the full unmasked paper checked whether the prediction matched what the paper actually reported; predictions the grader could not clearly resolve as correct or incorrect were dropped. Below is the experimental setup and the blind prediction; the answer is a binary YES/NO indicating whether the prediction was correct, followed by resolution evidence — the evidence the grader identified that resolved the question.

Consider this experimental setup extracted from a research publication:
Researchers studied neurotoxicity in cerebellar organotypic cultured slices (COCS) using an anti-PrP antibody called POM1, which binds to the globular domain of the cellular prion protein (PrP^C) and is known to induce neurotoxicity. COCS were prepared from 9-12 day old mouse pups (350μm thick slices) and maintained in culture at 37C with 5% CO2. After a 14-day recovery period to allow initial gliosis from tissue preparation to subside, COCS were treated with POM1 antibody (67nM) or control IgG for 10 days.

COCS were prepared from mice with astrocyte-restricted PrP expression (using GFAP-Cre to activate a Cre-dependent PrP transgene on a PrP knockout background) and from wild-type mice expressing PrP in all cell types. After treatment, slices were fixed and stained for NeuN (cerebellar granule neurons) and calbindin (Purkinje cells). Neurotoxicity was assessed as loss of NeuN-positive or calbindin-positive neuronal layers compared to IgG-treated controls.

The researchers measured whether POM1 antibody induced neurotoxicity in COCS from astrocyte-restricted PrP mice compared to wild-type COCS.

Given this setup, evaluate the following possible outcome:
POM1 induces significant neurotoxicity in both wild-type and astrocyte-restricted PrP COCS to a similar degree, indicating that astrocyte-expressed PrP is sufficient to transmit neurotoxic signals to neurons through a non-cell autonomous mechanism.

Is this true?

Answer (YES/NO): NO